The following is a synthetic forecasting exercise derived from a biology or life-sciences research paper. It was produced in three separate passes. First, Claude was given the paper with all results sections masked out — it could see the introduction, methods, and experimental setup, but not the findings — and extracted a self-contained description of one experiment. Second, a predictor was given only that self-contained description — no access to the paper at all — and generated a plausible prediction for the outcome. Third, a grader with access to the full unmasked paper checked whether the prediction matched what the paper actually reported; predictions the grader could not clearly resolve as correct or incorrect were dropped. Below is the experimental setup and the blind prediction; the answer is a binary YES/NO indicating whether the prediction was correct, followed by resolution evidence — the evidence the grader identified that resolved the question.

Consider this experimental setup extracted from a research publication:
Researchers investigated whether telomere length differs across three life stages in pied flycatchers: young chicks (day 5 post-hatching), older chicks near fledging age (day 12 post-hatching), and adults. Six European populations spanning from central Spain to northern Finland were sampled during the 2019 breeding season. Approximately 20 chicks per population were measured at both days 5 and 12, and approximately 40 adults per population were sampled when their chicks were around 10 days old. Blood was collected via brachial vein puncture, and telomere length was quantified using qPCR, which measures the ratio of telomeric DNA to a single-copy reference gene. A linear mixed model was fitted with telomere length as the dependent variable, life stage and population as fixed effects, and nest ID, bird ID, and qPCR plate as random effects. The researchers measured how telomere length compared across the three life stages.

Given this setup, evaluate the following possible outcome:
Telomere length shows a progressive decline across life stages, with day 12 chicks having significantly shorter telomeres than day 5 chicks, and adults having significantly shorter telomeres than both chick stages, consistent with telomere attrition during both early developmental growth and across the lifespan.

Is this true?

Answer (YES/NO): YES